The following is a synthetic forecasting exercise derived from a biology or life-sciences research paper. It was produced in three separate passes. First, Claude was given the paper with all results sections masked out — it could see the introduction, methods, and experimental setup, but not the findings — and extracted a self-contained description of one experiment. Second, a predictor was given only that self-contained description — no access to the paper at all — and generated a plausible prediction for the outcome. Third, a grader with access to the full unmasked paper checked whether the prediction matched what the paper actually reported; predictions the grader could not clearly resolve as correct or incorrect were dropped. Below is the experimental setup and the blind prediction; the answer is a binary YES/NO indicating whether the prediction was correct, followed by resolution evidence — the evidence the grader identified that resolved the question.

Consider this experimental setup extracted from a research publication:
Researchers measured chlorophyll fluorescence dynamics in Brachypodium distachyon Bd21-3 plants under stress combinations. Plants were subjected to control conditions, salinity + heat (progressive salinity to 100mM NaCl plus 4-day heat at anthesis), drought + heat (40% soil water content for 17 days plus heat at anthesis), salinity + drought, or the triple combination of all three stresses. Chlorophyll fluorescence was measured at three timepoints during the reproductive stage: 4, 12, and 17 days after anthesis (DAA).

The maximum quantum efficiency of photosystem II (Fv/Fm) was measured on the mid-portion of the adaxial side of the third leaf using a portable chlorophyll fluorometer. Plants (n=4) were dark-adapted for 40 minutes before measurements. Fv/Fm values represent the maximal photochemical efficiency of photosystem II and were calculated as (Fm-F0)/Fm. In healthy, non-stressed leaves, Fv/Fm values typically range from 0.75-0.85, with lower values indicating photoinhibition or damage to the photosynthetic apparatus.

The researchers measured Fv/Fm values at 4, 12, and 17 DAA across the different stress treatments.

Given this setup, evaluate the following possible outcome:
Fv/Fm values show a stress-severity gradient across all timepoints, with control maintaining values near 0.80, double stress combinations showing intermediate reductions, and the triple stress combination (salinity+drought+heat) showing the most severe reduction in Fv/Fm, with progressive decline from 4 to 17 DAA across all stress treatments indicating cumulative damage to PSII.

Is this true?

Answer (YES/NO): NO